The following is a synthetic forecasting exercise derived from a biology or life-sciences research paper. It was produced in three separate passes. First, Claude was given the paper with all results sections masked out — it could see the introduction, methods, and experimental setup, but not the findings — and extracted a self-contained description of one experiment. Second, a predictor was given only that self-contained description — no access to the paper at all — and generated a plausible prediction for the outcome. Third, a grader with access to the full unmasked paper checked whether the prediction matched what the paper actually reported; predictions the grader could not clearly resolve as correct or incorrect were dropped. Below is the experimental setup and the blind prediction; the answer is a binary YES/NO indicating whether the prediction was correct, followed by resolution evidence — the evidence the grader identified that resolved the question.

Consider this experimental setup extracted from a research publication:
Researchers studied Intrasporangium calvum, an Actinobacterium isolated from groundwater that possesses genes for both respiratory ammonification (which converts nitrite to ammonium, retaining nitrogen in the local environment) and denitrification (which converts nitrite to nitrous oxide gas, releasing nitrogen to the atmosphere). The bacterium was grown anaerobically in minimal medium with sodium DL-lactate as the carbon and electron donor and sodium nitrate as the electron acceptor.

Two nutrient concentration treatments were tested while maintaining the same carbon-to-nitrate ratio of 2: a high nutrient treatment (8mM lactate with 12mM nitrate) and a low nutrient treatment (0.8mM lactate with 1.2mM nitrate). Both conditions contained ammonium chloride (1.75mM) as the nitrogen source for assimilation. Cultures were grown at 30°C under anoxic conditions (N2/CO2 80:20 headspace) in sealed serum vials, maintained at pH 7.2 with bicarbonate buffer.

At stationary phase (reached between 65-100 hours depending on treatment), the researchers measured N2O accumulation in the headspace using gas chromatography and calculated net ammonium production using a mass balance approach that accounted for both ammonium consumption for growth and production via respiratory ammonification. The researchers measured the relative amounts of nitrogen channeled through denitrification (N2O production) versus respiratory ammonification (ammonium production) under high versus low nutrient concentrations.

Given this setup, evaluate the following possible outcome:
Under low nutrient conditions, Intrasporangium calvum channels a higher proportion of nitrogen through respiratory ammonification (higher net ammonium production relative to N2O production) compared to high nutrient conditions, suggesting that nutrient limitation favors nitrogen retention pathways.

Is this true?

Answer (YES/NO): YES